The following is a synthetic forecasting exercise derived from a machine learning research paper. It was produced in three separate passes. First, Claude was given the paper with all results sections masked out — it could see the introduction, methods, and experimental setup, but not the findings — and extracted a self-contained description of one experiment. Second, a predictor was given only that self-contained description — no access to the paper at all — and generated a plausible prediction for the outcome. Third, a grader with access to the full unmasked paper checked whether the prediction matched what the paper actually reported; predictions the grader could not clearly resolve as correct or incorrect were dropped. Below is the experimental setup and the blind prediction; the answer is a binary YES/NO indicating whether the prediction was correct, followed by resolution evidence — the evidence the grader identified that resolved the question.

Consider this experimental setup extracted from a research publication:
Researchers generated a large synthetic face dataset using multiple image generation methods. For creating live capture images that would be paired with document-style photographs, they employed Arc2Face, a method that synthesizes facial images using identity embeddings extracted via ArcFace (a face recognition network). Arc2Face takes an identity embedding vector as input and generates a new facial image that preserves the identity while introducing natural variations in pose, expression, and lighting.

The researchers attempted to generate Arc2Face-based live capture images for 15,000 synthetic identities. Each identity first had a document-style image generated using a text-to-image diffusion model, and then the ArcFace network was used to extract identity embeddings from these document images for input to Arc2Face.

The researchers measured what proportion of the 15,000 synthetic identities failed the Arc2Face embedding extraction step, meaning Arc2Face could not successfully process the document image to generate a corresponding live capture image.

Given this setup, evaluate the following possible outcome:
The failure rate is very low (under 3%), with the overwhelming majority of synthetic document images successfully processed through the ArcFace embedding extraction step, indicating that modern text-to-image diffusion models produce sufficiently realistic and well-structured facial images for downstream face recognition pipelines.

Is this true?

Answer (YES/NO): YES